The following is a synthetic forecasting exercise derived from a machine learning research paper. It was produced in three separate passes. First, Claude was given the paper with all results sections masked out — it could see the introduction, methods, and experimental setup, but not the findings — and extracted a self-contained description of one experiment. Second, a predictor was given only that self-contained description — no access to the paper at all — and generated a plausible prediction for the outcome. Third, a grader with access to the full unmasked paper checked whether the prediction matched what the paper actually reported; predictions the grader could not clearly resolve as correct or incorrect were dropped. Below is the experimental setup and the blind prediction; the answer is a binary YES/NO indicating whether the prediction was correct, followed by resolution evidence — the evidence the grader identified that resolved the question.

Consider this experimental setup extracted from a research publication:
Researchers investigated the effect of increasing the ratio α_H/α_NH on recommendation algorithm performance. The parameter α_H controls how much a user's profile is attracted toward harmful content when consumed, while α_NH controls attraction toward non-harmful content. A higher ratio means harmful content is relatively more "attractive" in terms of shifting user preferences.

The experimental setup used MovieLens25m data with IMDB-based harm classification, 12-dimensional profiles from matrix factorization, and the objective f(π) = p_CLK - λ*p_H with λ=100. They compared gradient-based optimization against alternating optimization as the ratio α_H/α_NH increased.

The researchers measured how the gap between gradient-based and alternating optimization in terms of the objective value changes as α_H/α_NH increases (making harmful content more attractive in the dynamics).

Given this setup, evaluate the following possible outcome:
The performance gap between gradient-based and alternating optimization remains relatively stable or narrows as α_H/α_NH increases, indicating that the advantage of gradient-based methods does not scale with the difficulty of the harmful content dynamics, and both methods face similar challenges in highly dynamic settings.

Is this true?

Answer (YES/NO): YES